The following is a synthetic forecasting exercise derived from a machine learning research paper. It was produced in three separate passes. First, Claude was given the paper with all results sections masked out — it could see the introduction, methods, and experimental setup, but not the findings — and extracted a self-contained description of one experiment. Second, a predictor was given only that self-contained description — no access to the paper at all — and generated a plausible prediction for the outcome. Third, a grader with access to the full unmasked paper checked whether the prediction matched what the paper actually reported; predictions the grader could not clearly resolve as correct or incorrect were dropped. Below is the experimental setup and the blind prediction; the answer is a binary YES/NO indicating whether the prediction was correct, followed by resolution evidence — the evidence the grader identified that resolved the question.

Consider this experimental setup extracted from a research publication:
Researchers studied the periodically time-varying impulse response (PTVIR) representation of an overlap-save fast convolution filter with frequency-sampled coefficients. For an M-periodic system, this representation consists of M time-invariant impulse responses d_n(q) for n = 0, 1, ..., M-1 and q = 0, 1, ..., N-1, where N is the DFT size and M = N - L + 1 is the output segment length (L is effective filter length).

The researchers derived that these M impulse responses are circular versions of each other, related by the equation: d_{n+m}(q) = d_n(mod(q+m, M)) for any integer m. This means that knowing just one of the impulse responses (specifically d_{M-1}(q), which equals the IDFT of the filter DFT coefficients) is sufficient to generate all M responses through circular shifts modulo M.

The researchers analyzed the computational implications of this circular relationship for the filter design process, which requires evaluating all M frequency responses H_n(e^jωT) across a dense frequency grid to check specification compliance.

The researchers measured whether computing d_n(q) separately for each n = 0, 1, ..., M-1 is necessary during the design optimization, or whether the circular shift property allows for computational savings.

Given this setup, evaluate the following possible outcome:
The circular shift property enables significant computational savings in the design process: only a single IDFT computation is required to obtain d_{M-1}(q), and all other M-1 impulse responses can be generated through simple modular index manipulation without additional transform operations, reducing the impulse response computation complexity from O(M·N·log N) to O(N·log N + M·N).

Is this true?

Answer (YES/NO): YES